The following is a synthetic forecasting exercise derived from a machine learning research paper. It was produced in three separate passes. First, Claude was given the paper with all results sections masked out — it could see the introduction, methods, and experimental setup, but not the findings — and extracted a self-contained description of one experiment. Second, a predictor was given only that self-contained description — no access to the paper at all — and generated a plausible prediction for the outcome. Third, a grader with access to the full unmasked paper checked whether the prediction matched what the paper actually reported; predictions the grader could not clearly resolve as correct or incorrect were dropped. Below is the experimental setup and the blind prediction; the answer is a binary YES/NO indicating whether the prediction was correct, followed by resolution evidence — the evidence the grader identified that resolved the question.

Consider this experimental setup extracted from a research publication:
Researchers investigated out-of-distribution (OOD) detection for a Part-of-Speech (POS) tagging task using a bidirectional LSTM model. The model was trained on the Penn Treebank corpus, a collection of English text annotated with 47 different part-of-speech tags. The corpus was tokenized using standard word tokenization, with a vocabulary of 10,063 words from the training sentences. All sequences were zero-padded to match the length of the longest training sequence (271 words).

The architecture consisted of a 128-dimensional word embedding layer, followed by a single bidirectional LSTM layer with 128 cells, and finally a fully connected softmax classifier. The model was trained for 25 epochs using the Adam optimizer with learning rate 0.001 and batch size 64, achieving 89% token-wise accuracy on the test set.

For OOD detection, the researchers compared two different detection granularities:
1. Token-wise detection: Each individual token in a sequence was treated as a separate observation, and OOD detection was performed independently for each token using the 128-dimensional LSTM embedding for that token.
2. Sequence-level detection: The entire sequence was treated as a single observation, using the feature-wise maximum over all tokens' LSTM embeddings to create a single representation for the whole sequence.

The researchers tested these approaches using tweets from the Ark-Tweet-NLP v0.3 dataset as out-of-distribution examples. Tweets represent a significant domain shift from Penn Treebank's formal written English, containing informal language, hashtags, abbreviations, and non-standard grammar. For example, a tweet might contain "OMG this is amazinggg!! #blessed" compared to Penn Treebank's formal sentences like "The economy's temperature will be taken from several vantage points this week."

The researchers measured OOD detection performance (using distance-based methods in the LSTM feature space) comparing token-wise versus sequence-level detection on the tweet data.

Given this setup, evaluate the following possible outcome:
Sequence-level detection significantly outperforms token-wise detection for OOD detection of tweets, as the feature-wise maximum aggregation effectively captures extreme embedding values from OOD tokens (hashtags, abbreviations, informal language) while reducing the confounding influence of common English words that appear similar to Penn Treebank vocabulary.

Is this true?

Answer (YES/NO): YES